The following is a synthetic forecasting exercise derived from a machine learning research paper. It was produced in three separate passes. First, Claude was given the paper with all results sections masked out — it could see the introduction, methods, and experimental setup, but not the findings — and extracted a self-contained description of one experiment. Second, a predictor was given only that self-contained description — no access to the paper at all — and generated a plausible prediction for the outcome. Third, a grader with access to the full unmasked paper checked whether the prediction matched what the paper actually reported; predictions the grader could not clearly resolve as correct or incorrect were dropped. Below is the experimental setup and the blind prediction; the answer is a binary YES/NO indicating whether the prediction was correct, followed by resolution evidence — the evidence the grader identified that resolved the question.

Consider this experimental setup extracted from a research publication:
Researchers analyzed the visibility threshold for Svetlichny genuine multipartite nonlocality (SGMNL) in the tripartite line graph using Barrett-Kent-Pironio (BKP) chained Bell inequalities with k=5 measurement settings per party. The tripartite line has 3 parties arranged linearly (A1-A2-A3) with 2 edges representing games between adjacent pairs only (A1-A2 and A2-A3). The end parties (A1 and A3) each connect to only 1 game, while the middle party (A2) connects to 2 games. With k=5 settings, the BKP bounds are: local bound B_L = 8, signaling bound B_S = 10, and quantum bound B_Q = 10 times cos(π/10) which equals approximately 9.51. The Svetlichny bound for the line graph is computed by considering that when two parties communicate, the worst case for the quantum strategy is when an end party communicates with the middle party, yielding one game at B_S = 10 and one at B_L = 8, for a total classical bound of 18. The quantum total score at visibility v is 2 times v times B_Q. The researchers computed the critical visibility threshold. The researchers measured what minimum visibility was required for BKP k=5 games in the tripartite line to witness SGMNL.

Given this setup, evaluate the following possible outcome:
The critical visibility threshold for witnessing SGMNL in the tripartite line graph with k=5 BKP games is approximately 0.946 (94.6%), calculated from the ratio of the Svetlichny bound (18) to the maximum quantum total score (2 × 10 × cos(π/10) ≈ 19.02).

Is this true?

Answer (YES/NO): NO